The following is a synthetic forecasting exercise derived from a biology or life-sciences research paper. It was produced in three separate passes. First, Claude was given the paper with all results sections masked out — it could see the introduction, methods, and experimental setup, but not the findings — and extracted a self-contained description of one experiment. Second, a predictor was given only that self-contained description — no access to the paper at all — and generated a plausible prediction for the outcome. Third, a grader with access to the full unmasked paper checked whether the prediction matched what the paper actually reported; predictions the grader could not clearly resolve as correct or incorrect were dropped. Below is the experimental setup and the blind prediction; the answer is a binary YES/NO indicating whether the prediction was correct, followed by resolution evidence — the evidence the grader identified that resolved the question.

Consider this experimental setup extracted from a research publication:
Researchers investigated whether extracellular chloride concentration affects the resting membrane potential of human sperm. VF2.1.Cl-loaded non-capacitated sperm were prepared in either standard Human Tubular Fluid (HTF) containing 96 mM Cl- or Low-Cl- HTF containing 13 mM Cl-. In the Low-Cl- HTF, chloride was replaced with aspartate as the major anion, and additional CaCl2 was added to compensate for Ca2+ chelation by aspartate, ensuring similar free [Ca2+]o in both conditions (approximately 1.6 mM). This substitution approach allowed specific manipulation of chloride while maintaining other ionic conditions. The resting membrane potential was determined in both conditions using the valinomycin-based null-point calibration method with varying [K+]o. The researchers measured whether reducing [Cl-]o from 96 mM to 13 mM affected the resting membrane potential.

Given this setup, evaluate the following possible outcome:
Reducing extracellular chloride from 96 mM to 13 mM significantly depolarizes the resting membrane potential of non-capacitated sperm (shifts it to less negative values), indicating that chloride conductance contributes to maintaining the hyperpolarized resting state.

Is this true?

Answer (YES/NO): NO